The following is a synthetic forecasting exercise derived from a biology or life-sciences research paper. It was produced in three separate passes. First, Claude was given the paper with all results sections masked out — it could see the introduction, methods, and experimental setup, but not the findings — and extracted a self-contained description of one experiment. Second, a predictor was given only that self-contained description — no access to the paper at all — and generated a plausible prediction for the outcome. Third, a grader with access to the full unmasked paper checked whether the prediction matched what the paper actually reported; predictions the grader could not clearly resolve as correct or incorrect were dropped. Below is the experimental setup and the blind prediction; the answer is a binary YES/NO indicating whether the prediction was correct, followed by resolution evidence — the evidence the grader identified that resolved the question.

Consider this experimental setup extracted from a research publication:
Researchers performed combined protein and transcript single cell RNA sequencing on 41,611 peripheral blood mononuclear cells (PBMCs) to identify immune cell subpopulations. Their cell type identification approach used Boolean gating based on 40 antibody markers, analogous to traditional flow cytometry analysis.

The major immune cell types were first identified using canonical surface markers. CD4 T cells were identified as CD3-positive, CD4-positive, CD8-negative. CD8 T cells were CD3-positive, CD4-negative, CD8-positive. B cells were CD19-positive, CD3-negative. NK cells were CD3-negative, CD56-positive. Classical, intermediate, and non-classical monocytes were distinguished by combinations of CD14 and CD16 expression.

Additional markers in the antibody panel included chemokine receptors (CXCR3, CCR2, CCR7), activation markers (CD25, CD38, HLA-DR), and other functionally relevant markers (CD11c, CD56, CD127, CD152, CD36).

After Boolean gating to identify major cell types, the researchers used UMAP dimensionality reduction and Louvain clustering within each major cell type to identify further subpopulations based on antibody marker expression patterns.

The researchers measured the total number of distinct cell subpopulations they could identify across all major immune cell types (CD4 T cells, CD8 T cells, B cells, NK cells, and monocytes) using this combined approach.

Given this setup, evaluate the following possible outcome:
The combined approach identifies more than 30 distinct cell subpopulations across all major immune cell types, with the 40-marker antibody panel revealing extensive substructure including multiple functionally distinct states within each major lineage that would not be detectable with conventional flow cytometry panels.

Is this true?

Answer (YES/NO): YES